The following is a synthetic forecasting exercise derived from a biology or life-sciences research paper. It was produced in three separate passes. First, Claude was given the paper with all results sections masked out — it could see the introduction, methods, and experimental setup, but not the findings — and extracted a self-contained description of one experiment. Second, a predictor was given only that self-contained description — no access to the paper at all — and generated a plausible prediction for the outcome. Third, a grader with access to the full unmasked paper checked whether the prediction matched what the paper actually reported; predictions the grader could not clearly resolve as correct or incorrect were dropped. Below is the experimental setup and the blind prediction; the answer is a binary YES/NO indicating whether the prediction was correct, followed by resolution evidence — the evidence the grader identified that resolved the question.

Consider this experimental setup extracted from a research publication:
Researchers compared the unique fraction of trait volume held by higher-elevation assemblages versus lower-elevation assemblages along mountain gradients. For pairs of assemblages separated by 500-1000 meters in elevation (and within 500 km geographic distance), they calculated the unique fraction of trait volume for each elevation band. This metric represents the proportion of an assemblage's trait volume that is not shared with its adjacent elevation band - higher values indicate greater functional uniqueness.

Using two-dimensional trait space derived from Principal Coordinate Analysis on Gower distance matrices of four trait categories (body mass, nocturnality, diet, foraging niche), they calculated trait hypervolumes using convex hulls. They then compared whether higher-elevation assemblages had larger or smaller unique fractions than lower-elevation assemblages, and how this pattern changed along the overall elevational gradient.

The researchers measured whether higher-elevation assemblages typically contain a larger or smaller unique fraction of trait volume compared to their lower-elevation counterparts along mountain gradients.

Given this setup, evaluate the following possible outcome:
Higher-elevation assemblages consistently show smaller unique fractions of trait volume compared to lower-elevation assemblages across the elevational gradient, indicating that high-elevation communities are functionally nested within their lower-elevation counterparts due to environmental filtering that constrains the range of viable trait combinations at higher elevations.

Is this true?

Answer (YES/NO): YES